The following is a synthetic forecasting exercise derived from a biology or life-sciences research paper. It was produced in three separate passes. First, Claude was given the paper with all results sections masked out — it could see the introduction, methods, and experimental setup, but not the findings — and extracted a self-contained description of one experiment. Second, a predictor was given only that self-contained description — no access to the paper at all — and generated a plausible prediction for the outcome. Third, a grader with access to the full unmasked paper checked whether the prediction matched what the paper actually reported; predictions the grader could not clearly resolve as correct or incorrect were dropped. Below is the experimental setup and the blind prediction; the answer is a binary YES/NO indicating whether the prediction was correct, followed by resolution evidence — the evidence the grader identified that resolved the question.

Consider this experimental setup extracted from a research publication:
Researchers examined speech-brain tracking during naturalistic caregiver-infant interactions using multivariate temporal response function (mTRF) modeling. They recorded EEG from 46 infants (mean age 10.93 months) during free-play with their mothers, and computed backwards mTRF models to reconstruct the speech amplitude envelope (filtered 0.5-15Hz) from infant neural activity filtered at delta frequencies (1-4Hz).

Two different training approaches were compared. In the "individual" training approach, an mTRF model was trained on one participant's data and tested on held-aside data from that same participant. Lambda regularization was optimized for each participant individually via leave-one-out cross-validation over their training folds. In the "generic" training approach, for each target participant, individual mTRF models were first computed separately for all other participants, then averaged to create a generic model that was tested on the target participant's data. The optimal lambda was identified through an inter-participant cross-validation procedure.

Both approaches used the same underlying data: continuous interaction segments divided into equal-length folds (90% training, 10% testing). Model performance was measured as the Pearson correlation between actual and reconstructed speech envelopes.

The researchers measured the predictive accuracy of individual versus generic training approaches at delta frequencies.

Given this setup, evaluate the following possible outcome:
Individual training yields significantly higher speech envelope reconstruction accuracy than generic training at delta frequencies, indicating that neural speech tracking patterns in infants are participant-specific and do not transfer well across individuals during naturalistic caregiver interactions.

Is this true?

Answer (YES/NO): YES